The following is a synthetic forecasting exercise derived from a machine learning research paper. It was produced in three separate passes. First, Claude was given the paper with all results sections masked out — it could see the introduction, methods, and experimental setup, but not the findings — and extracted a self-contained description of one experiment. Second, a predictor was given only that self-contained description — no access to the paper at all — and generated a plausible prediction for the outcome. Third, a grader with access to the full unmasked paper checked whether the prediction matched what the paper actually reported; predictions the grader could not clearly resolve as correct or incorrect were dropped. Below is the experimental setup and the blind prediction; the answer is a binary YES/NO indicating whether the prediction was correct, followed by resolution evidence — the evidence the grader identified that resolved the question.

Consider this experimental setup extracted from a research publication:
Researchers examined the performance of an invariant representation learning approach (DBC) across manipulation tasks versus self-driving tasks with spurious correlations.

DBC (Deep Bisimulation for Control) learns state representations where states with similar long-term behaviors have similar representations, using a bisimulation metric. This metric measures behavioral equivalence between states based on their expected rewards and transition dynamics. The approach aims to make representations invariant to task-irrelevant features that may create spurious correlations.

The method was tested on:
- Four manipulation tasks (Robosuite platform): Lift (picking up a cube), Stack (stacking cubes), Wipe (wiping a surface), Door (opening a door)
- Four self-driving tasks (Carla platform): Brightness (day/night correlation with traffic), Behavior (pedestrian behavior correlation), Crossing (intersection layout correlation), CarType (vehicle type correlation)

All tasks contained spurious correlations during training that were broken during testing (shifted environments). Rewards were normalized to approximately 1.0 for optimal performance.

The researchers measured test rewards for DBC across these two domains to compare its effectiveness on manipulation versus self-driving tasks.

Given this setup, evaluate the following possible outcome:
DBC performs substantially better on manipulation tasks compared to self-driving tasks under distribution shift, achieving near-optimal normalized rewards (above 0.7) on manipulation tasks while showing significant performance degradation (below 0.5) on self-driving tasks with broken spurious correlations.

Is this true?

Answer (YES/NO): NO